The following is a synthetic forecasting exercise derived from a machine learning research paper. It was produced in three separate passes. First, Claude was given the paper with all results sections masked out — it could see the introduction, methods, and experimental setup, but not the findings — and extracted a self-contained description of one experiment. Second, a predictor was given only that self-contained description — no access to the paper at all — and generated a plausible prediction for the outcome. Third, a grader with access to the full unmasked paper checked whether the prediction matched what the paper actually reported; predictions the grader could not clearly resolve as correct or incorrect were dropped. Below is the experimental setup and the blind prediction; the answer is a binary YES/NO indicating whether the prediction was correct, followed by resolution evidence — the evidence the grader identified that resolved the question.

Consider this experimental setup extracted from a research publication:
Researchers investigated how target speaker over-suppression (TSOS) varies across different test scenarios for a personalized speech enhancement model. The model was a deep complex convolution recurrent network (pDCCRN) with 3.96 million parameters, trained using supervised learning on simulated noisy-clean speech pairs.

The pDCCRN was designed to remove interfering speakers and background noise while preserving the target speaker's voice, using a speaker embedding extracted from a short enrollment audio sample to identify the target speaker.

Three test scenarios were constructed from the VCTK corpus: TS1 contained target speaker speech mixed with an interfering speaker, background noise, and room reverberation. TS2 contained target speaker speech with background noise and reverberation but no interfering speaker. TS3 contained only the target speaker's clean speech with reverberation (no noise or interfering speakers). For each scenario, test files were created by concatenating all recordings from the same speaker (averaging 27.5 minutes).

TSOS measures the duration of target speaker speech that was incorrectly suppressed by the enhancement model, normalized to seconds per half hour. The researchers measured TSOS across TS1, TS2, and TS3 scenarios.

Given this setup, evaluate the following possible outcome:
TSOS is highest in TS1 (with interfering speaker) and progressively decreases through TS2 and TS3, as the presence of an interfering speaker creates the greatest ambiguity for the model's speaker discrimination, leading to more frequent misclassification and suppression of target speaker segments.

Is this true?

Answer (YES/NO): YES